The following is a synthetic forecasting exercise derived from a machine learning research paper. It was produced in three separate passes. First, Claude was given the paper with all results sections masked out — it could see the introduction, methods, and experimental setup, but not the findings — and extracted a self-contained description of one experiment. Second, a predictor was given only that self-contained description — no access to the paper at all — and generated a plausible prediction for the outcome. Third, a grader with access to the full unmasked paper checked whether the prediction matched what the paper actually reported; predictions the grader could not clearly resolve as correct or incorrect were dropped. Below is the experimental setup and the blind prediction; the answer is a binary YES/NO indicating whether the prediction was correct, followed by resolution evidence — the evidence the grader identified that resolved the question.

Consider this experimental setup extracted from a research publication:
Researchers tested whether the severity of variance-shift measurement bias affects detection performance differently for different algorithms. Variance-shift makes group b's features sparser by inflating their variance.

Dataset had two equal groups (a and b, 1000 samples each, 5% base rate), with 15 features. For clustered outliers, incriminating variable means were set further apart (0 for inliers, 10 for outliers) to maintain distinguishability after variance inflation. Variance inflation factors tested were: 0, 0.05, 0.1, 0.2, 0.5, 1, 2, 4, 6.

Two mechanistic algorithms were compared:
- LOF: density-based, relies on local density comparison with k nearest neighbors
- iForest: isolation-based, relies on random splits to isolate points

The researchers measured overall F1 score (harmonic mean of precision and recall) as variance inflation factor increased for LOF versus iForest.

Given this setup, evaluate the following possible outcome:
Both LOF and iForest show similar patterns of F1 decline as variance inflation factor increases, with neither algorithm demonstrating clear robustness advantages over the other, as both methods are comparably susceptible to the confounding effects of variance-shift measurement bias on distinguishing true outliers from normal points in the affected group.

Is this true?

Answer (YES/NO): NO